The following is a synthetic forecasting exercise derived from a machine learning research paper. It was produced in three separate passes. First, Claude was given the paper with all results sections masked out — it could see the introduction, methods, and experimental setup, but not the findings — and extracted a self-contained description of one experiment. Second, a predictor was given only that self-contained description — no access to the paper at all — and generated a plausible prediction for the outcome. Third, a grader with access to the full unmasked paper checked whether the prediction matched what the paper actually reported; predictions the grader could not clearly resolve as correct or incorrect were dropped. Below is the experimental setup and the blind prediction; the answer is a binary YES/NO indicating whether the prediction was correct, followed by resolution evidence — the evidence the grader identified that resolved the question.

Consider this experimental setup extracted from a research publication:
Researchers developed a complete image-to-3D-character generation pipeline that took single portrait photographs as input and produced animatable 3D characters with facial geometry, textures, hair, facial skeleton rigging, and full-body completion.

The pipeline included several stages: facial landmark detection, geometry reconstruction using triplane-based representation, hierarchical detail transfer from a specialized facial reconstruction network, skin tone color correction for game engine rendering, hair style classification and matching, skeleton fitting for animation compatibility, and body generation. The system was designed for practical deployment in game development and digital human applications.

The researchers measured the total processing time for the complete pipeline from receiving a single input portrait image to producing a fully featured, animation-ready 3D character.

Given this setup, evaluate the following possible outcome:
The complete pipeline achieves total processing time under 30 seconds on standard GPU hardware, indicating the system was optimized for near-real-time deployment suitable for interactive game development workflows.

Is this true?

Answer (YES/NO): NO